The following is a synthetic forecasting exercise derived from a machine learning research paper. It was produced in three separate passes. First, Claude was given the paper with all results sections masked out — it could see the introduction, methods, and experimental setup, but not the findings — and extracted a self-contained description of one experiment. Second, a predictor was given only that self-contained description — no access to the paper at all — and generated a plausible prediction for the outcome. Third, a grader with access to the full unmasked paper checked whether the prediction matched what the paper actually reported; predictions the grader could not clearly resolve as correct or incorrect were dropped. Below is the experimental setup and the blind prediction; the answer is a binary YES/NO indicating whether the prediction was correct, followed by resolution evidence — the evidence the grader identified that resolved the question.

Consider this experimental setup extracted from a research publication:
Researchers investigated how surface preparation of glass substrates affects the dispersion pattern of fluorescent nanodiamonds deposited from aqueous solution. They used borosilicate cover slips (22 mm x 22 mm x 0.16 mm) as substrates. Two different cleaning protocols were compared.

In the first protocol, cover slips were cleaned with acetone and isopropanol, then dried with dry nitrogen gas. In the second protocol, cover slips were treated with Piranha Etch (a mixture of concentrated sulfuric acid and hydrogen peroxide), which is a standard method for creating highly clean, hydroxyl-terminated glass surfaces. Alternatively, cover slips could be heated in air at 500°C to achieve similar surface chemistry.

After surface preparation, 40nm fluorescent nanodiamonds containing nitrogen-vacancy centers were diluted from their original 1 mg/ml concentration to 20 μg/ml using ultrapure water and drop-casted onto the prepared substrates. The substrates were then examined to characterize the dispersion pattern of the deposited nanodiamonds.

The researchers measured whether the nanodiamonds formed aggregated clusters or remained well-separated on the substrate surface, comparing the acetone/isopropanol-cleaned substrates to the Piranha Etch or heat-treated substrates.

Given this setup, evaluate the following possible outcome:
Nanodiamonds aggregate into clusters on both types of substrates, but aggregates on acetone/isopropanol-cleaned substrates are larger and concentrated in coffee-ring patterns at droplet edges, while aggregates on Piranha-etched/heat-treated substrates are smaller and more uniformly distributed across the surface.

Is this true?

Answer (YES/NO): NO